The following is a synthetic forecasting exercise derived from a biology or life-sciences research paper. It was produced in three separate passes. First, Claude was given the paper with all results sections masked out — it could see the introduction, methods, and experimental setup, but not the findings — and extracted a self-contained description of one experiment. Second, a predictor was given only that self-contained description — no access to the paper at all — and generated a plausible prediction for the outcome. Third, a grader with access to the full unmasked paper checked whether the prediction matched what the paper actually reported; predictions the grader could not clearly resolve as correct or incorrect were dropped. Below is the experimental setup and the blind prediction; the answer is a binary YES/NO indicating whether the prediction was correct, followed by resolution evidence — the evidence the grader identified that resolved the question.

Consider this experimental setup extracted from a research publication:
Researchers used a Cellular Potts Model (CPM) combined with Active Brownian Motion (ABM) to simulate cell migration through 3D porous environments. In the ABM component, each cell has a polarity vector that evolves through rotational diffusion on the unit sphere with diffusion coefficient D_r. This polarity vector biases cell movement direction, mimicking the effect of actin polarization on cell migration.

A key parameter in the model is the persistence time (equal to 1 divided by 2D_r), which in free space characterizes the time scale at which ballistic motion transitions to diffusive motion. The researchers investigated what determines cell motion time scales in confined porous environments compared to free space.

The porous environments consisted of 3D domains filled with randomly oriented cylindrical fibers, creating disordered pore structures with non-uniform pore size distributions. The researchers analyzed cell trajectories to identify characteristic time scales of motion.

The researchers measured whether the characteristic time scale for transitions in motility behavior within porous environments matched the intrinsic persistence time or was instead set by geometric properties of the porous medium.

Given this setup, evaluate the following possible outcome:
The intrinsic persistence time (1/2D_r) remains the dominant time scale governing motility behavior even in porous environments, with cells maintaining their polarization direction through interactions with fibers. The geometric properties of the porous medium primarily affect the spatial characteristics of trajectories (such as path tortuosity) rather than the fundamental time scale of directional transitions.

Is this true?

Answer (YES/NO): NO